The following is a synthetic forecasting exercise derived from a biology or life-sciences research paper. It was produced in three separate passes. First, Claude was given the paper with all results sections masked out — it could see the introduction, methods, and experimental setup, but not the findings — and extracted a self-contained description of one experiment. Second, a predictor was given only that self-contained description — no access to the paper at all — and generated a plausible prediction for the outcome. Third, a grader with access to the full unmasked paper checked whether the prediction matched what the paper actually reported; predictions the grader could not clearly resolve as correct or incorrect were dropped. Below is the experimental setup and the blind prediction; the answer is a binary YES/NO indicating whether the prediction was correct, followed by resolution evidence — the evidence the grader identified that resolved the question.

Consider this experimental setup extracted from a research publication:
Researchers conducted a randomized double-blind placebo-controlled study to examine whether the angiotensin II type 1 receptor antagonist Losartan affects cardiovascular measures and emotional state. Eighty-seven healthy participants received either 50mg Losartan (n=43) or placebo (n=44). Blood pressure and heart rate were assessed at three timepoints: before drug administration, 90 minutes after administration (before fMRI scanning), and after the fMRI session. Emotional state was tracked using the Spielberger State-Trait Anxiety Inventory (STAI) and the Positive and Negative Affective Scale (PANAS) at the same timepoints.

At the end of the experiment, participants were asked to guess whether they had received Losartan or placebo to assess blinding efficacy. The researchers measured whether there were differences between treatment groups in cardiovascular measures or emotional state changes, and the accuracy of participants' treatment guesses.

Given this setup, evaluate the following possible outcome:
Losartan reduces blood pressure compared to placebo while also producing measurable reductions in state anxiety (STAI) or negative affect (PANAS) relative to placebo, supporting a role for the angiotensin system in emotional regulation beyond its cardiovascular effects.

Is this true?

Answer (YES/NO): NO